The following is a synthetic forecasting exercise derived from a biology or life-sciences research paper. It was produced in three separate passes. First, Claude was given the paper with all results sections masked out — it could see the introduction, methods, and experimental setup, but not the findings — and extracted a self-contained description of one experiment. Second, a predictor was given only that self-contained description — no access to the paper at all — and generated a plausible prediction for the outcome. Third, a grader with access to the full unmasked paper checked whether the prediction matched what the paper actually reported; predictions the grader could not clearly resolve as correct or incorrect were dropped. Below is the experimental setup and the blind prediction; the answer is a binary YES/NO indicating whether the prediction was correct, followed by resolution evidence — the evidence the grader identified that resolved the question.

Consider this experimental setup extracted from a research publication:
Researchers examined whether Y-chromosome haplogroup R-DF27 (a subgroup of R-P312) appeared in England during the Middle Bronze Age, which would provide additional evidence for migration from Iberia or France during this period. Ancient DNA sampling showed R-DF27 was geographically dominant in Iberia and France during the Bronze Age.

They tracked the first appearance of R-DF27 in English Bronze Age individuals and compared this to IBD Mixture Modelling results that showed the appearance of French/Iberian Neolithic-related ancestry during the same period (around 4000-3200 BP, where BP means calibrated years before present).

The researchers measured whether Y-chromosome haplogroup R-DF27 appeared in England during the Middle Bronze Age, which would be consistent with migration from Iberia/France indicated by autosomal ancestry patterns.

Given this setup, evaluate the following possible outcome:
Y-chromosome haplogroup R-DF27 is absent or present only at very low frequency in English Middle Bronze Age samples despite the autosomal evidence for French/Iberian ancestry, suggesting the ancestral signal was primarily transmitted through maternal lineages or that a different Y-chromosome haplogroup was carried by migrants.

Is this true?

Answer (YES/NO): NO